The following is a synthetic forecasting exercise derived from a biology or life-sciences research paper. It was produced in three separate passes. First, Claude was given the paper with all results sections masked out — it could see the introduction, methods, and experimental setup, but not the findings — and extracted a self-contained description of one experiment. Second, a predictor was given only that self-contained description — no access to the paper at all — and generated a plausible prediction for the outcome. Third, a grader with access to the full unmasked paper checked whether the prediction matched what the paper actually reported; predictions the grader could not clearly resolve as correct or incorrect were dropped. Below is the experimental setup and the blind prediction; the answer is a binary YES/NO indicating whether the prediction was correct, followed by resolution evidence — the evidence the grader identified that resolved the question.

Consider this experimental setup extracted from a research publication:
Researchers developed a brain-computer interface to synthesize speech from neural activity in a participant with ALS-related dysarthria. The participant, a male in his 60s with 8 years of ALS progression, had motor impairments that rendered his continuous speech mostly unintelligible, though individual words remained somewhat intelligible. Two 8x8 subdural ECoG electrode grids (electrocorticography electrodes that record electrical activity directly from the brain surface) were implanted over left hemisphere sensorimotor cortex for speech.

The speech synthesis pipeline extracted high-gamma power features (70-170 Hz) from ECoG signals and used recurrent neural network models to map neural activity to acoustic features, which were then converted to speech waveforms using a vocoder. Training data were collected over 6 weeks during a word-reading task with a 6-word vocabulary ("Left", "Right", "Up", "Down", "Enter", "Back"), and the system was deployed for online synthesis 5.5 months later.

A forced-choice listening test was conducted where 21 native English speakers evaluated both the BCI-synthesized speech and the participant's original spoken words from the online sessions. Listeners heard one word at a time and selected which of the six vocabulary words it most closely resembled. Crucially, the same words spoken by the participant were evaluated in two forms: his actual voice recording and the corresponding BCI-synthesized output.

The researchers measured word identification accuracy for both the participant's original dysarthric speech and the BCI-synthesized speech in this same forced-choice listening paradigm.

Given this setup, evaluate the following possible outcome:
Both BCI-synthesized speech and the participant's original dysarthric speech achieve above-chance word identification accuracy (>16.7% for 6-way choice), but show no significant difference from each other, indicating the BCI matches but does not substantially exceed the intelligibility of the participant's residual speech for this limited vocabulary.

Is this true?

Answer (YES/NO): NO